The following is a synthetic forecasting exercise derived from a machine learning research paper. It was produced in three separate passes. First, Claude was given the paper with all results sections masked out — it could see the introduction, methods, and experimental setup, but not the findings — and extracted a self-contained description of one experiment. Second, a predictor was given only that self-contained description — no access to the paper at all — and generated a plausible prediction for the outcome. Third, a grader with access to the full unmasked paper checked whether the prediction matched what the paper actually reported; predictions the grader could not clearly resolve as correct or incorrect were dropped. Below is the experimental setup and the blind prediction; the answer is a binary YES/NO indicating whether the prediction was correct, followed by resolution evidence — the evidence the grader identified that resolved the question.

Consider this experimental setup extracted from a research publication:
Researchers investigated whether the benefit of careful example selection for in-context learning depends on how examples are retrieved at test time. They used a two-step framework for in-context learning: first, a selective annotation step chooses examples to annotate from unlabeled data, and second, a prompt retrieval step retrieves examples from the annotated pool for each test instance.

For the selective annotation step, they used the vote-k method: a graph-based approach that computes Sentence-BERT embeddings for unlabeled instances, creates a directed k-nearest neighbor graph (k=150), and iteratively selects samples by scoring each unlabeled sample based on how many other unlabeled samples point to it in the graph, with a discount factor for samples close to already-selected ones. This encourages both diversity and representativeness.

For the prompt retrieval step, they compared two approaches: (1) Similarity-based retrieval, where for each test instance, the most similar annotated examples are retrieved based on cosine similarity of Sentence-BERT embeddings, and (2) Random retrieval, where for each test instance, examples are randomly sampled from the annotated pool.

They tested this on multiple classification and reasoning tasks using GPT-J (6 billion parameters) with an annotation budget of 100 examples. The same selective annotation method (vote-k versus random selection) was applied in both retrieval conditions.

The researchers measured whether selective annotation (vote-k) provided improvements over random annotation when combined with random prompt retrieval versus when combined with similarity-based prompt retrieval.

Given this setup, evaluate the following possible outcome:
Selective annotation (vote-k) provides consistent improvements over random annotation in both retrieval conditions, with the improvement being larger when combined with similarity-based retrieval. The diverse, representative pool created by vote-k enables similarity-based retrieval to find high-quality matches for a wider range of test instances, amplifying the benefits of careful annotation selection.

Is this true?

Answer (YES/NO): NO